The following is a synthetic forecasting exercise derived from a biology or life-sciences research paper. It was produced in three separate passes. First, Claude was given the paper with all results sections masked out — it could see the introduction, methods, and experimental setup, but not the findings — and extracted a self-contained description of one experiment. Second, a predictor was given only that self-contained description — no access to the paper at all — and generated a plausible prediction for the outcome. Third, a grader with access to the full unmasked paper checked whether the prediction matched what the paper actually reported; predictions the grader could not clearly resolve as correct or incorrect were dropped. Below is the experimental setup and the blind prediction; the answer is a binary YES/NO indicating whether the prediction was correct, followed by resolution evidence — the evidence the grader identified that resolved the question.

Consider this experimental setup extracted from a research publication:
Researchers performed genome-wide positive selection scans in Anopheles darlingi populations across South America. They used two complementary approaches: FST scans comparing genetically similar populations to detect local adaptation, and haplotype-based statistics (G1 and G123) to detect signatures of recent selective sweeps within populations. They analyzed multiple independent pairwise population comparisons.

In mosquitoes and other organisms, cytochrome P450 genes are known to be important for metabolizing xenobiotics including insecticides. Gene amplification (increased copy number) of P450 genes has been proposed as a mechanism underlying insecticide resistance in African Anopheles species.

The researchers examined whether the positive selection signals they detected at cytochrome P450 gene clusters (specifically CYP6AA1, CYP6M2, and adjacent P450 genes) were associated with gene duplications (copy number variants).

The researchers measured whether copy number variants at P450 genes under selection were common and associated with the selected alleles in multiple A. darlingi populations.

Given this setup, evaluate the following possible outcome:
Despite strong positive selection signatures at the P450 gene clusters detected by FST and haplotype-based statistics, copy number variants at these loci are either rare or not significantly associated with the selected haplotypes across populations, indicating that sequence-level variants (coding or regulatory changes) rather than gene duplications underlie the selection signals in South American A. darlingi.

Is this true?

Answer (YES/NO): YES